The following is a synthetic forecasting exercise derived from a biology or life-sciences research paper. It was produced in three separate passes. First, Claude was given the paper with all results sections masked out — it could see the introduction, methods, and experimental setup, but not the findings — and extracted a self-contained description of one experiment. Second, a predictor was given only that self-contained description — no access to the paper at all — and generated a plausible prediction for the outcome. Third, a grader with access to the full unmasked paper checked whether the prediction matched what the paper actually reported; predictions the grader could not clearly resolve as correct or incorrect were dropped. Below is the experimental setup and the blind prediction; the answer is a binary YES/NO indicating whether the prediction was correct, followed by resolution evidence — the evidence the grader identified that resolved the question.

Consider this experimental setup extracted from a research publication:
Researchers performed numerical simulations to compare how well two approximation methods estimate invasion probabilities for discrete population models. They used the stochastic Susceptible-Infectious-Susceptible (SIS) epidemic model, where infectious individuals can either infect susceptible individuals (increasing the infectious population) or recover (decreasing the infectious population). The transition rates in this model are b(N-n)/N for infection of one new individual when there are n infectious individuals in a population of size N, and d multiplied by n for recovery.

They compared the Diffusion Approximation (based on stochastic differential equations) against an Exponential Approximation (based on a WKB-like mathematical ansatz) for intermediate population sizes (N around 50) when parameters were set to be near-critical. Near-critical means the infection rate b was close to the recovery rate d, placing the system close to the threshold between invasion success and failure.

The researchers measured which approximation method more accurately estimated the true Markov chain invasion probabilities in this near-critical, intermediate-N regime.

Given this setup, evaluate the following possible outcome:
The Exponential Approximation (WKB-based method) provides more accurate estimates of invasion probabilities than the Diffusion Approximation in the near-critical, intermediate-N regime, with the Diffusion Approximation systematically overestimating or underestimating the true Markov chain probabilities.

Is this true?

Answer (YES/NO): NO